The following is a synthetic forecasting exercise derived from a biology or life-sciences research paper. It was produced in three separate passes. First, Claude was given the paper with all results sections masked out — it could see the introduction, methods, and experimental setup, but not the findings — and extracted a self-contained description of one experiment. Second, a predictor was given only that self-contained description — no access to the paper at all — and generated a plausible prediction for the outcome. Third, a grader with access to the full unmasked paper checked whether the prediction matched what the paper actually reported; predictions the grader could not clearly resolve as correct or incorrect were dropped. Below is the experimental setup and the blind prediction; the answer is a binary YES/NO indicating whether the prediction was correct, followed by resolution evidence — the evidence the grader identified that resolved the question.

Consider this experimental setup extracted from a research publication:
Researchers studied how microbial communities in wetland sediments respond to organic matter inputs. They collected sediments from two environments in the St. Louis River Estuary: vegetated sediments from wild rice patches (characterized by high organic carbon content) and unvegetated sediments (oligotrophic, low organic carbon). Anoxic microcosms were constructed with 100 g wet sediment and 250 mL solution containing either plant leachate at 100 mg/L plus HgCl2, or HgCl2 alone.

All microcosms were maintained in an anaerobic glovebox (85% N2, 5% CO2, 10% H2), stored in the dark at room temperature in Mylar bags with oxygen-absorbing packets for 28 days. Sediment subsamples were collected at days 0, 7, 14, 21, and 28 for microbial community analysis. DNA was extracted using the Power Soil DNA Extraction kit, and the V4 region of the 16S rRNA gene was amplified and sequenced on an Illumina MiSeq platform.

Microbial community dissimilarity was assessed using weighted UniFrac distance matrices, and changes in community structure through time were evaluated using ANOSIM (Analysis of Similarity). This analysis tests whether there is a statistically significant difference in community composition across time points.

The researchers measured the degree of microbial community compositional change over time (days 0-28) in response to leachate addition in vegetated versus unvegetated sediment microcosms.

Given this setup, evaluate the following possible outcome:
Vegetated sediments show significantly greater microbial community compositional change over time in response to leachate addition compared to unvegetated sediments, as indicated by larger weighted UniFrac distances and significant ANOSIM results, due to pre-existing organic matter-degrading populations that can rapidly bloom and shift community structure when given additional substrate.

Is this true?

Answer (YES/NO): NO